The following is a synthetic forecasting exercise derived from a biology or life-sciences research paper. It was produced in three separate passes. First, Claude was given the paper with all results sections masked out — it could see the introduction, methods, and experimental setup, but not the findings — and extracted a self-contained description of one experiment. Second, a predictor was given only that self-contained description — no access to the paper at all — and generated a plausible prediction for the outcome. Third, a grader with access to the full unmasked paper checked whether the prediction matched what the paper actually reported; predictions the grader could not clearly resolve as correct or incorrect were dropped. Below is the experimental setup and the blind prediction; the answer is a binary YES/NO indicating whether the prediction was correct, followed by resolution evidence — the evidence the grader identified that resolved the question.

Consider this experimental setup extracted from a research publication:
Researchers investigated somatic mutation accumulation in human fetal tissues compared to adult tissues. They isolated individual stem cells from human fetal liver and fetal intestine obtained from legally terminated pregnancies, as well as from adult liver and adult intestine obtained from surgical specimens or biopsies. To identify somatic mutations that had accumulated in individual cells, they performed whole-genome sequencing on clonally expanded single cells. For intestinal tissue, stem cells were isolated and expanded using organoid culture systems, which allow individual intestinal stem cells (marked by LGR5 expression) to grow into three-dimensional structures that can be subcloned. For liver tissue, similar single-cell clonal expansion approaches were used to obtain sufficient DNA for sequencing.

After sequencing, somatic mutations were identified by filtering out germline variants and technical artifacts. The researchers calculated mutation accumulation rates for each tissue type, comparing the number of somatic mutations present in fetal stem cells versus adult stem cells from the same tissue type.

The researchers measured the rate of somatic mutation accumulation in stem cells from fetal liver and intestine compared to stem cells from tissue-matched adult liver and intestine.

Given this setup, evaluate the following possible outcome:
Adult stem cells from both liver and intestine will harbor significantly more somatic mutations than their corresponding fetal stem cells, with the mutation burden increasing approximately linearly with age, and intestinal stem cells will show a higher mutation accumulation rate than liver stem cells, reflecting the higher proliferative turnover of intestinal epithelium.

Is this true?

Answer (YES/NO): NO